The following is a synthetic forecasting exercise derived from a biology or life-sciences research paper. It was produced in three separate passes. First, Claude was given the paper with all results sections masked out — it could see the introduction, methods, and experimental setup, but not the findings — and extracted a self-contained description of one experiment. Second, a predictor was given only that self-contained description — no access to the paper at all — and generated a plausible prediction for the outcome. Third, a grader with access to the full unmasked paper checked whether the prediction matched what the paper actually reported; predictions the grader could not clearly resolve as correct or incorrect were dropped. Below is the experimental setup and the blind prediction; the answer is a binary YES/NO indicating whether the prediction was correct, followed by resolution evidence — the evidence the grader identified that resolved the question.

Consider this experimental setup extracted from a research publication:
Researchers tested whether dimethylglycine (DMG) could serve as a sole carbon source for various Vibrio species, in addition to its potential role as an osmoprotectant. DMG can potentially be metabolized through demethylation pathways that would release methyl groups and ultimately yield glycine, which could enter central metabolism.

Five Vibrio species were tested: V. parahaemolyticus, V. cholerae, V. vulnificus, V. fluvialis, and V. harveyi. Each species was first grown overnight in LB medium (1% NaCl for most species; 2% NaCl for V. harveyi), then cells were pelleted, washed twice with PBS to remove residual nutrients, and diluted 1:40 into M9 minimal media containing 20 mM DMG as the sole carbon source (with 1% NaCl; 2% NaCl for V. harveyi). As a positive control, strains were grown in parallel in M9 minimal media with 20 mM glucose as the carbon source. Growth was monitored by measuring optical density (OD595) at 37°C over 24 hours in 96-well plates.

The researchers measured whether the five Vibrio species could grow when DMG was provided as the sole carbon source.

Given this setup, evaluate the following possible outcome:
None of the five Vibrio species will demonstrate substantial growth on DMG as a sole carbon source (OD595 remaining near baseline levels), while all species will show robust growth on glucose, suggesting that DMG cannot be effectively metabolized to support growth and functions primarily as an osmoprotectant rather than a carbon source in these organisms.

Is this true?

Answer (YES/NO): YES